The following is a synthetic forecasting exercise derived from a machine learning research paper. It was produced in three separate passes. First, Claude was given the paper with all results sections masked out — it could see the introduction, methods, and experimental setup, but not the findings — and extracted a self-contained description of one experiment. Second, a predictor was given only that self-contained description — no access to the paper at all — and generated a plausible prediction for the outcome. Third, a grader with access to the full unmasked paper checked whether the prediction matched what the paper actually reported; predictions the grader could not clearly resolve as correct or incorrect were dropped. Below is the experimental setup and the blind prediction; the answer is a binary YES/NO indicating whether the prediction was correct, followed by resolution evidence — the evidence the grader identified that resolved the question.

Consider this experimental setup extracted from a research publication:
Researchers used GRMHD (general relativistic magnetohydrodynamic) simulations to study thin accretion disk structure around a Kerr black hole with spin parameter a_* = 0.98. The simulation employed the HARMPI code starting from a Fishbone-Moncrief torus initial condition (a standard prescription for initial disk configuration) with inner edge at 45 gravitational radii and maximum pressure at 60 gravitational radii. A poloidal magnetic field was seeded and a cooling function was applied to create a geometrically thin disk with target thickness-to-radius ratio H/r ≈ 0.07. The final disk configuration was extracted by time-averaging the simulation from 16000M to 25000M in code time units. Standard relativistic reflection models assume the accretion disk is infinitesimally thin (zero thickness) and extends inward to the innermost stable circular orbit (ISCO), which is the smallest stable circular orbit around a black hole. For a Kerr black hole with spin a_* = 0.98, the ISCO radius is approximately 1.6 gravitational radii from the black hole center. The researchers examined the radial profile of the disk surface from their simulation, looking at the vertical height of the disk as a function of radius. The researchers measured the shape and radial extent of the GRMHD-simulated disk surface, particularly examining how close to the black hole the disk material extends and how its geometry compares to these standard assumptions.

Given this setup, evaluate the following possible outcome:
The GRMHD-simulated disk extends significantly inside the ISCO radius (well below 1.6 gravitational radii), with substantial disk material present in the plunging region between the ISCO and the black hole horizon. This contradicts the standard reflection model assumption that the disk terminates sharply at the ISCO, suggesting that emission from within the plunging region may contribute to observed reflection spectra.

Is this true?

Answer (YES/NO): NO